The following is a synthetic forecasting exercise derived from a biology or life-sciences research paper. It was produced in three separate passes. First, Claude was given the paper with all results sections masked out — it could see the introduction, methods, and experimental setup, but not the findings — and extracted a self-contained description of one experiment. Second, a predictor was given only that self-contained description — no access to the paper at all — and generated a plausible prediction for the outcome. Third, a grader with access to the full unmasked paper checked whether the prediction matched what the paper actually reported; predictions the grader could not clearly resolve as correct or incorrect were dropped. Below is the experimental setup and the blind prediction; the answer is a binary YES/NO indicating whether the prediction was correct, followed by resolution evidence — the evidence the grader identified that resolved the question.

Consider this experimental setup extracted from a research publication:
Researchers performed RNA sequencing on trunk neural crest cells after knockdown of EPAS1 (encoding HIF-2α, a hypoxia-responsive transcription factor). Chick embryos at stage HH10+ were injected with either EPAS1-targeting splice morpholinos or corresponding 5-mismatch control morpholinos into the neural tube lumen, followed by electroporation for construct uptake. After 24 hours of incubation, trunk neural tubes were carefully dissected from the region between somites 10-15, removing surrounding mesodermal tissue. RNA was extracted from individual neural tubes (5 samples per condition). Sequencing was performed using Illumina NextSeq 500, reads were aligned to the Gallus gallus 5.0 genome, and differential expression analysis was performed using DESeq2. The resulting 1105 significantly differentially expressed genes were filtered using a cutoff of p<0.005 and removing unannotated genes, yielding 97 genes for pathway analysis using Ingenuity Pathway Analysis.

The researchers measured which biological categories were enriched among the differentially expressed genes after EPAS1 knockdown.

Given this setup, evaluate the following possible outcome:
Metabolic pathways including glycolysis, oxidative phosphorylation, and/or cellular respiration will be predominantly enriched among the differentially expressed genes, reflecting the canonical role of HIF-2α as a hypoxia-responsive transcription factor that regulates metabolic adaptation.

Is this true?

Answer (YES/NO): NO